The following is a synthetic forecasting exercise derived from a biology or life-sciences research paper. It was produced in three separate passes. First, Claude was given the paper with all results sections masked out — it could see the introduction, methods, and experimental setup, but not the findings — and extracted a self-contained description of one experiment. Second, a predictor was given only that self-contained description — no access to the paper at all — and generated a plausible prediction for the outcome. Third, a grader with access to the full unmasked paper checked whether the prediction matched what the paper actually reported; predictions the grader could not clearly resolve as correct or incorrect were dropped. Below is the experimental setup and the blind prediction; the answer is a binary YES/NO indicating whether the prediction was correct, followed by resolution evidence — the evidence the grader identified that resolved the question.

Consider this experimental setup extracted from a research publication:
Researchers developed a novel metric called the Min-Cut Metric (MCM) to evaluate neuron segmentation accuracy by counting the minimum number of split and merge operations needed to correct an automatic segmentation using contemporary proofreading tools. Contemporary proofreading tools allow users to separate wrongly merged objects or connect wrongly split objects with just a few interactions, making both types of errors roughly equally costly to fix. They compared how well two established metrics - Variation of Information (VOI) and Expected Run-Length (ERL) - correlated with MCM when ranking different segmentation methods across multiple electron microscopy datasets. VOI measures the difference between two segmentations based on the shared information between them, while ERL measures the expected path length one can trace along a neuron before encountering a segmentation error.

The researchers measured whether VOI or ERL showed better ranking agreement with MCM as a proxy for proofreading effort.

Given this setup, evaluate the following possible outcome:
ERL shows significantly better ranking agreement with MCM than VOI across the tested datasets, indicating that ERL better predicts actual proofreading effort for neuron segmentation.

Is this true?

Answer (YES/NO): NO